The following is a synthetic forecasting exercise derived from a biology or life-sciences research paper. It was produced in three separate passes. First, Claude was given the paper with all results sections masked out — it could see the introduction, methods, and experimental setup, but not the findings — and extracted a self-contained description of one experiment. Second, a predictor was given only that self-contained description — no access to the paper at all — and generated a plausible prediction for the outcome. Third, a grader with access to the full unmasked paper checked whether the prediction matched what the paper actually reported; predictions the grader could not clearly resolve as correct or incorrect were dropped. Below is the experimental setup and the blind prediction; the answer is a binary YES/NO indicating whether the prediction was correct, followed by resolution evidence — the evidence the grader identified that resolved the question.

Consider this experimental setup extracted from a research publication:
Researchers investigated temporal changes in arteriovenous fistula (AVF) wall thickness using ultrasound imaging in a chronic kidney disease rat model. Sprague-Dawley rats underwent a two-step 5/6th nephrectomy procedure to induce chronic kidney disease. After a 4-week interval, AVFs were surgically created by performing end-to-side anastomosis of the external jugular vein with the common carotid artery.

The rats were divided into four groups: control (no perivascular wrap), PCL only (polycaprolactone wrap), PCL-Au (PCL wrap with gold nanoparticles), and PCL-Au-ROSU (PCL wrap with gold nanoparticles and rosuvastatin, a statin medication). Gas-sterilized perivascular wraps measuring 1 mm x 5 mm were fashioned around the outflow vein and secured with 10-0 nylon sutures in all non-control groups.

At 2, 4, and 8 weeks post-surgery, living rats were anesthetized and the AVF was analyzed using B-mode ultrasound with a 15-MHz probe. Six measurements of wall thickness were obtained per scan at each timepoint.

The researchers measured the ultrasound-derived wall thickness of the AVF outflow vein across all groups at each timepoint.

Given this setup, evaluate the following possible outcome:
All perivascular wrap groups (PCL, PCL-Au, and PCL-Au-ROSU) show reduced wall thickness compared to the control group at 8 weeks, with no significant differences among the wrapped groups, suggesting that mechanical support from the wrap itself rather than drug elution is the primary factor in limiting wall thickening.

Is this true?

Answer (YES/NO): NO